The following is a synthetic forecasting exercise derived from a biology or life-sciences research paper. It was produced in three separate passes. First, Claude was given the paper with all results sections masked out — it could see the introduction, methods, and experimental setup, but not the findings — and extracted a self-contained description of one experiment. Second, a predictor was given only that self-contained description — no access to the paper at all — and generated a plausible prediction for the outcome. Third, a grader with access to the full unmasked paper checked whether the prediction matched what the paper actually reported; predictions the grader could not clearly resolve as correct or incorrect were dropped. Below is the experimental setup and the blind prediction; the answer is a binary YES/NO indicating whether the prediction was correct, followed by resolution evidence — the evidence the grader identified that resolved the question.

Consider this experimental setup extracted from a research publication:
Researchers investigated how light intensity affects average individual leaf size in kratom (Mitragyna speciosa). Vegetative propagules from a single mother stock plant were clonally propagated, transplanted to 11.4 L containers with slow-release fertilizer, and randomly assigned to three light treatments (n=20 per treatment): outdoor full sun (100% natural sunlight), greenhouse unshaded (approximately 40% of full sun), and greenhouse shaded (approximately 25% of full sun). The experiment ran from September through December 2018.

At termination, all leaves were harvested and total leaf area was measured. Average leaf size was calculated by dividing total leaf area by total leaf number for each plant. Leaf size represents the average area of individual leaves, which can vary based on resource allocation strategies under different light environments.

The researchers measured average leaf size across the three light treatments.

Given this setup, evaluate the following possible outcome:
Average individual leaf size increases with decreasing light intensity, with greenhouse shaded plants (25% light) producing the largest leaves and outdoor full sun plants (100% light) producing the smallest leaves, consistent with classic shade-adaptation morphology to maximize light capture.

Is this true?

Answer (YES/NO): NO